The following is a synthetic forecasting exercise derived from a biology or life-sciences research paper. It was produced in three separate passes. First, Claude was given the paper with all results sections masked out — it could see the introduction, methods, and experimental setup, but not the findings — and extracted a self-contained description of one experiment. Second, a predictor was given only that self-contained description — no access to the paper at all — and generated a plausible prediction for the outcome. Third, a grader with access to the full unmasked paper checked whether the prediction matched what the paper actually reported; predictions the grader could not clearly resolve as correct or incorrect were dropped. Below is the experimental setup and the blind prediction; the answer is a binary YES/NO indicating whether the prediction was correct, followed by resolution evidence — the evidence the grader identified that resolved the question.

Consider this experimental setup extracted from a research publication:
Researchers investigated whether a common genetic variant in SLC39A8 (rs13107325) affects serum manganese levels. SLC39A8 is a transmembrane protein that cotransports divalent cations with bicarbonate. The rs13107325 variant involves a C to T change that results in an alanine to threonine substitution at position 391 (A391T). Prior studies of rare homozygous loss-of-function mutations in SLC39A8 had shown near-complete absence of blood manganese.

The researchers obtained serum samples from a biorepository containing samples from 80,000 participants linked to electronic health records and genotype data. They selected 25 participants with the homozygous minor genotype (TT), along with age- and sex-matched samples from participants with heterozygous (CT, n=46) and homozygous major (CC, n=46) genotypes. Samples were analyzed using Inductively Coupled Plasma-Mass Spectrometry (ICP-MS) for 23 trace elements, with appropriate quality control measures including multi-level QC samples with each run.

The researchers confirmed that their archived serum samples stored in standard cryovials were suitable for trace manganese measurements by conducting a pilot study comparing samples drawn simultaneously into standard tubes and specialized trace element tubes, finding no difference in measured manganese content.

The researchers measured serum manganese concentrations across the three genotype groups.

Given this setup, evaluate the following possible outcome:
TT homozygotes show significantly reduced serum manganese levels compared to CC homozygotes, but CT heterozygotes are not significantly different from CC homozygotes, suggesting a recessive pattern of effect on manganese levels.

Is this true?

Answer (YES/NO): NO